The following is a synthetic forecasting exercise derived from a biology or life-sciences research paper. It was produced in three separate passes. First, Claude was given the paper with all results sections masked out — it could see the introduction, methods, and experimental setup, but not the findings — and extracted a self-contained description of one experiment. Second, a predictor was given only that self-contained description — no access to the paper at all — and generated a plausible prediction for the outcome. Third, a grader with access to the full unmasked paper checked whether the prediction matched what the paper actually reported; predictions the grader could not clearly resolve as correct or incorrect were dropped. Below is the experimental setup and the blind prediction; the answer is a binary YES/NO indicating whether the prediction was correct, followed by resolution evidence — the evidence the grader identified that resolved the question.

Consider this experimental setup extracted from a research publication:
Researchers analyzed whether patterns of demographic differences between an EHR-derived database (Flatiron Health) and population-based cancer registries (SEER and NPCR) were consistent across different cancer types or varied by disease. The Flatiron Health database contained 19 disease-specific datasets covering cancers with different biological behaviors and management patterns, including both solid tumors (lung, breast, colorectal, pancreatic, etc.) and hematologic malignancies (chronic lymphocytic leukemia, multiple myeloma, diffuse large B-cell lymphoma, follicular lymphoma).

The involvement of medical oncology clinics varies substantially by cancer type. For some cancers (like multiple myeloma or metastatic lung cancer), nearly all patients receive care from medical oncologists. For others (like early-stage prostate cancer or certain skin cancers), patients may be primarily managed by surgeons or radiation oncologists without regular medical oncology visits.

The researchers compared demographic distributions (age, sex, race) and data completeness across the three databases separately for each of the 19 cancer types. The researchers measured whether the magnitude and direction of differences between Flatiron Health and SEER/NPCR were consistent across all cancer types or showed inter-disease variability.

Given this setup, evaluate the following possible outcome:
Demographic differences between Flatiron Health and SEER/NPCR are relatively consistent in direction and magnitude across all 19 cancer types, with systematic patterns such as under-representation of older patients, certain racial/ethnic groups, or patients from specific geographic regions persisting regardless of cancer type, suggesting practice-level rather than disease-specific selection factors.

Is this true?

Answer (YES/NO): NO